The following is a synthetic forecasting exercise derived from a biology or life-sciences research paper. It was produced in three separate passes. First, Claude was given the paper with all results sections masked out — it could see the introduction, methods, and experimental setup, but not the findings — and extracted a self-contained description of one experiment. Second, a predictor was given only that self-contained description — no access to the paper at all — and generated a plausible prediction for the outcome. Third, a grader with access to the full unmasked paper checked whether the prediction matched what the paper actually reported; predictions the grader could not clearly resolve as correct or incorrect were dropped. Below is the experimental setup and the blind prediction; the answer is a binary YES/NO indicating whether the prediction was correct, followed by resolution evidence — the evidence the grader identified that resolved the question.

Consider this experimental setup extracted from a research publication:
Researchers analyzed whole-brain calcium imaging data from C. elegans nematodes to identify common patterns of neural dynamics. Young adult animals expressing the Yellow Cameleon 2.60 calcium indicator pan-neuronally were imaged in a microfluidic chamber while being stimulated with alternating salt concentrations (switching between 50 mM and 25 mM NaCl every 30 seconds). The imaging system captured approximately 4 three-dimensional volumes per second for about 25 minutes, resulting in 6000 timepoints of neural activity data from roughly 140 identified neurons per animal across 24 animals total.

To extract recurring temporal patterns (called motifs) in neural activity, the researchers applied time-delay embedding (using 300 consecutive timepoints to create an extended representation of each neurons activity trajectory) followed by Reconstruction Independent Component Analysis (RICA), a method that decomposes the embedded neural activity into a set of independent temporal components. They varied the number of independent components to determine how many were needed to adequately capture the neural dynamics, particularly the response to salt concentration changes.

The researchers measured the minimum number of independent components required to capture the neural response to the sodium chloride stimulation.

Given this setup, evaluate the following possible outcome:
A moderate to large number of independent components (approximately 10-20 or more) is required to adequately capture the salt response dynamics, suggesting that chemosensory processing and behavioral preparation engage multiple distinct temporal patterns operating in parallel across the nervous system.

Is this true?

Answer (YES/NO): YES